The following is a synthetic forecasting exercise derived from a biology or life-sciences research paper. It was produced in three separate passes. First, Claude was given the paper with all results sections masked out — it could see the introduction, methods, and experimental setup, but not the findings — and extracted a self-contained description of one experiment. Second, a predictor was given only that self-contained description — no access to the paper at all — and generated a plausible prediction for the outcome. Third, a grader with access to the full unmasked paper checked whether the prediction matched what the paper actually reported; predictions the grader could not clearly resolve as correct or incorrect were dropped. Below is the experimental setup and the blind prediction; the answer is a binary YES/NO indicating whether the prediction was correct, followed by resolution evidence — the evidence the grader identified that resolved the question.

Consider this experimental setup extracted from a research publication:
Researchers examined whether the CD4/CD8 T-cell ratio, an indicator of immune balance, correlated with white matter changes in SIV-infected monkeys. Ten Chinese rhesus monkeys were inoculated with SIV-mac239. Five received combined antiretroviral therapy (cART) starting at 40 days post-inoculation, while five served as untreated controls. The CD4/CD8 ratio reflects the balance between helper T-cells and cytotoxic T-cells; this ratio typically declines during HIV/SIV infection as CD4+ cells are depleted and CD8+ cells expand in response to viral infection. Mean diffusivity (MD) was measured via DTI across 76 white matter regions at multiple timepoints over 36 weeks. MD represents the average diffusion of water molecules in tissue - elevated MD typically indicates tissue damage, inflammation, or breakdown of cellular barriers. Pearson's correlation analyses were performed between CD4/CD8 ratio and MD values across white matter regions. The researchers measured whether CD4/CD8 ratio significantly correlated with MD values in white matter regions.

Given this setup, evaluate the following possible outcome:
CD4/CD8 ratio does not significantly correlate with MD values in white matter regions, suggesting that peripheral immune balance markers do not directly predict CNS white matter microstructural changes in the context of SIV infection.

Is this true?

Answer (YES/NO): NO